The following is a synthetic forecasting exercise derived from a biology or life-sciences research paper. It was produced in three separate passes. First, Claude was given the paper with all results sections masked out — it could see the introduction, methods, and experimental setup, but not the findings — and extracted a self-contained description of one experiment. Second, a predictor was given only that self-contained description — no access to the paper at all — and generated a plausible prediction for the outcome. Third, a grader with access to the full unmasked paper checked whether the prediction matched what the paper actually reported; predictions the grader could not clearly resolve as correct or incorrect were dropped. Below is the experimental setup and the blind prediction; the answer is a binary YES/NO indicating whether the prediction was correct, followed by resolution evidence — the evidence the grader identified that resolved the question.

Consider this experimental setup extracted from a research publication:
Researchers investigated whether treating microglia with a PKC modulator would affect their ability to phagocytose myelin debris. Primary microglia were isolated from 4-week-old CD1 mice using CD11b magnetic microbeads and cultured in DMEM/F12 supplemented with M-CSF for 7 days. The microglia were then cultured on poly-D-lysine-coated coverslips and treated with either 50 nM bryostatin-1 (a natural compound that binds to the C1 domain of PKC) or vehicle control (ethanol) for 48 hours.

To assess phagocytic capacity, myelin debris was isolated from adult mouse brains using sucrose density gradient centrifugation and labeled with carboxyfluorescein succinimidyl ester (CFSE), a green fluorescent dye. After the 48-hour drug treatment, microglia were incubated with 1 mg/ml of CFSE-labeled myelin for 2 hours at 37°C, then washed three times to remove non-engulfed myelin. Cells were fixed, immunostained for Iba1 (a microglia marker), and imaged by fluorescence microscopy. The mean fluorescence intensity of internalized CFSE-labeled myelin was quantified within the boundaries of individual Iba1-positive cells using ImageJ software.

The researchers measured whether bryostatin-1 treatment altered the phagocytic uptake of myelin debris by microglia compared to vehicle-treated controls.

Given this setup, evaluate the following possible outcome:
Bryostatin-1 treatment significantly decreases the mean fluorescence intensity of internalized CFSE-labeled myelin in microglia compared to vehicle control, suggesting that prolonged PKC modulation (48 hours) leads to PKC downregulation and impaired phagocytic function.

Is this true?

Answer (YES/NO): NO